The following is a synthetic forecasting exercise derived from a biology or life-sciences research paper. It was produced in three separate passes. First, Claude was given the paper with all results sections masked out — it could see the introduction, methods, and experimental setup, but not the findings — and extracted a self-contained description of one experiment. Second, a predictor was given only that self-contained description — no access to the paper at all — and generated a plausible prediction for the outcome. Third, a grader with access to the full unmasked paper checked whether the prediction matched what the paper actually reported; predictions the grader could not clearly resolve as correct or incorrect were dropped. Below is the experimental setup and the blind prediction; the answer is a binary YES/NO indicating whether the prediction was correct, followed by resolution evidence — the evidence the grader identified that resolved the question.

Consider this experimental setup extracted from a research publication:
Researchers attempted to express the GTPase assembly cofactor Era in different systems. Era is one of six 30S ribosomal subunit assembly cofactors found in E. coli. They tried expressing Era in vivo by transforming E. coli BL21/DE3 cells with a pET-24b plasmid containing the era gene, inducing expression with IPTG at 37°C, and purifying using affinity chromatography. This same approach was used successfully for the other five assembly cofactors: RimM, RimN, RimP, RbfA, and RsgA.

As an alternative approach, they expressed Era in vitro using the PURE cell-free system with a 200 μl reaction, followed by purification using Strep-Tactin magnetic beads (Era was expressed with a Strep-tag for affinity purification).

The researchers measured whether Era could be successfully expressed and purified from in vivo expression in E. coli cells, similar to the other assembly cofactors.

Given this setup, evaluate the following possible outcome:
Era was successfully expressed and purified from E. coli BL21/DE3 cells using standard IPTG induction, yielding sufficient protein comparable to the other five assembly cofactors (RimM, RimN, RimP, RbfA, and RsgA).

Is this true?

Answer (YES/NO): NO